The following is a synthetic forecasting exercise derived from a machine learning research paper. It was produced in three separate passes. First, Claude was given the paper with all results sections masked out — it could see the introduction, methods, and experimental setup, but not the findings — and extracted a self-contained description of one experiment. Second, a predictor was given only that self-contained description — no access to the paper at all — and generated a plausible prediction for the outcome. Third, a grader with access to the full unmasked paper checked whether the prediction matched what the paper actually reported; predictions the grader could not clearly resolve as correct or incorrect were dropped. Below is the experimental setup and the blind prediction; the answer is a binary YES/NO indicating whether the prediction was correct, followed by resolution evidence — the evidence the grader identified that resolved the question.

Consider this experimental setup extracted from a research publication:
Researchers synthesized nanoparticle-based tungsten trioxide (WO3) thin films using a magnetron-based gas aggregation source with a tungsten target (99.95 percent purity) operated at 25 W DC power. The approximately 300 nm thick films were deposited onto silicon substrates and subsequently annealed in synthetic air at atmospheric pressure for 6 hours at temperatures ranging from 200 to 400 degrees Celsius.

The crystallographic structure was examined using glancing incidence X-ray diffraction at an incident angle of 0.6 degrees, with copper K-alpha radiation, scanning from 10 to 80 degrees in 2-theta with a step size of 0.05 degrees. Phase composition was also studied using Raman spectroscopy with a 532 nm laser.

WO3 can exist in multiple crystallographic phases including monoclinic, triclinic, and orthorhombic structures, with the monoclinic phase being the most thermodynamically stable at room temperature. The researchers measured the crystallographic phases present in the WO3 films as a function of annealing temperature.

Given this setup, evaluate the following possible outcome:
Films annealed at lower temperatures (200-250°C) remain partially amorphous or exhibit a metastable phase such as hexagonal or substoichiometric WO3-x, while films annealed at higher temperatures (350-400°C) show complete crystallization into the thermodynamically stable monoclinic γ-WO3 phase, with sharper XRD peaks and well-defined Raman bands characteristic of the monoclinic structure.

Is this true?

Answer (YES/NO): NO